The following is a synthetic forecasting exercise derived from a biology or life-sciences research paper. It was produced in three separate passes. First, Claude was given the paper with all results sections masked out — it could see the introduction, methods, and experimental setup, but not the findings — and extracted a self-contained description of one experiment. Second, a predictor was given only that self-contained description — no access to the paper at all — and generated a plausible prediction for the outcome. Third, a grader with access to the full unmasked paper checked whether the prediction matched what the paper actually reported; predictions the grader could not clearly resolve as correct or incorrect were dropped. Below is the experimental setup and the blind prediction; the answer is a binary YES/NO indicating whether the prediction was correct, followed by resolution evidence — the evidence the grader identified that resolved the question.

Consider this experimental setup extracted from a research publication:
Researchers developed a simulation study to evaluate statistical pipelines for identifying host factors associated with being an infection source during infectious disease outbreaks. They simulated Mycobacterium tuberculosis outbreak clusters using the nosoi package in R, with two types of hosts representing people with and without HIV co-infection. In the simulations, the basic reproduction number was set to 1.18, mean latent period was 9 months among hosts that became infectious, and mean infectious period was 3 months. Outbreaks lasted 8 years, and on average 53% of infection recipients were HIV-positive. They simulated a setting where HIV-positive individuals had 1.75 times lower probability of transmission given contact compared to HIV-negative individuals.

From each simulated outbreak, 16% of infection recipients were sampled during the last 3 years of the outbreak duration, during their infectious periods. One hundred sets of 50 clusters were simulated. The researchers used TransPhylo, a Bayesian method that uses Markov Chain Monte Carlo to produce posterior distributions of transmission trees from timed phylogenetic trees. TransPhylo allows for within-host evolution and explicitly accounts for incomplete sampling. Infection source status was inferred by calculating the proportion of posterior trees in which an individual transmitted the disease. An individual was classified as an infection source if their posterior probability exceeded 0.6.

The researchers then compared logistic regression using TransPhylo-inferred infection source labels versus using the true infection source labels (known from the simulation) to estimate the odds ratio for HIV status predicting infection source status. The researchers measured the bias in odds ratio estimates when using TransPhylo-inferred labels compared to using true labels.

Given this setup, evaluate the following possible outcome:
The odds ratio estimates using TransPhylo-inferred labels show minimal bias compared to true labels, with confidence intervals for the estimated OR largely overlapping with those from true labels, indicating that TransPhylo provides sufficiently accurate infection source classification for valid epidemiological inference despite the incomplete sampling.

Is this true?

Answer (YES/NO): NO